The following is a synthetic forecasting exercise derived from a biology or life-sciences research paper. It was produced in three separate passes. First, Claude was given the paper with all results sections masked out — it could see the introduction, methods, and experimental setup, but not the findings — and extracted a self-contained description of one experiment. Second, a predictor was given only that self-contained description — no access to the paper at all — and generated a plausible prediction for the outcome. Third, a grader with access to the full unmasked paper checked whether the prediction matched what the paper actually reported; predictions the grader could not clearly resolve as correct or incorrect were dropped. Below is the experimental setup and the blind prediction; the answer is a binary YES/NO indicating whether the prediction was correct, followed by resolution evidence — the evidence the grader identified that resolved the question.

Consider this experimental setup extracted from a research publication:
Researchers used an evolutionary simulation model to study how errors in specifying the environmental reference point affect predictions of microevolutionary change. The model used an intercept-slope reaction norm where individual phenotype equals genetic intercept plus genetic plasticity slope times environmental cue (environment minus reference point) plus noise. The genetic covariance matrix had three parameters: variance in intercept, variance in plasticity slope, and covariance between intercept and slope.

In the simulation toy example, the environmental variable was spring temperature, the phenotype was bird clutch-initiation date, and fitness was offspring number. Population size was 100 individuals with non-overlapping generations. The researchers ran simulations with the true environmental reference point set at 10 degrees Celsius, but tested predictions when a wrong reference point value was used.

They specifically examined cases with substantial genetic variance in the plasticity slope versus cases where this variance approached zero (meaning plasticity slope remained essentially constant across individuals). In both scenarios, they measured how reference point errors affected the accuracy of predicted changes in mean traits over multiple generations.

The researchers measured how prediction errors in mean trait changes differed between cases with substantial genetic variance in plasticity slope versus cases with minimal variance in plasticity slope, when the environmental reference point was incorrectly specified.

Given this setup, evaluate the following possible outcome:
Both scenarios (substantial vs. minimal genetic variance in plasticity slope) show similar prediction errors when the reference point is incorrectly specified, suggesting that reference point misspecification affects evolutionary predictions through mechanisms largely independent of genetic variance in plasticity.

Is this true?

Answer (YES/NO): NO